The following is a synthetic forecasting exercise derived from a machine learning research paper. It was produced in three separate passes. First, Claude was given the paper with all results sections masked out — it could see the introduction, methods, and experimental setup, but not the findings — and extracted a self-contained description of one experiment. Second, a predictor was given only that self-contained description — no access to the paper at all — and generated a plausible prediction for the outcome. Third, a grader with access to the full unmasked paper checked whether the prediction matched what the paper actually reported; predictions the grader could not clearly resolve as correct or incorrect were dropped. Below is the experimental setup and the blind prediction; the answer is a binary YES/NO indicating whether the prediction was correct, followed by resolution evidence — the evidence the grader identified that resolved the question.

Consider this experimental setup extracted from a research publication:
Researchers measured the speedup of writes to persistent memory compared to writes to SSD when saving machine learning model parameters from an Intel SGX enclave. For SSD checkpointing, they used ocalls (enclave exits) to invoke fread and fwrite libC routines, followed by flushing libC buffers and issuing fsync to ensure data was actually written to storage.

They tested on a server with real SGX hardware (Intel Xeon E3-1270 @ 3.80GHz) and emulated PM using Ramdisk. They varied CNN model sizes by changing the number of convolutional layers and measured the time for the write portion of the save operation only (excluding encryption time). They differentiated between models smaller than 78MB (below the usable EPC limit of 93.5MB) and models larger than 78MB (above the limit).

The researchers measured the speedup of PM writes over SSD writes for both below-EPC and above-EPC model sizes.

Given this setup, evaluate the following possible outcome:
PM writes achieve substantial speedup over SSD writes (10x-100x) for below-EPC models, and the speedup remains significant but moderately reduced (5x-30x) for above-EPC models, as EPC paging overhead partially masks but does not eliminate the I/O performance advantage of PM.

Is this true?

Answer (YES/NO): NO